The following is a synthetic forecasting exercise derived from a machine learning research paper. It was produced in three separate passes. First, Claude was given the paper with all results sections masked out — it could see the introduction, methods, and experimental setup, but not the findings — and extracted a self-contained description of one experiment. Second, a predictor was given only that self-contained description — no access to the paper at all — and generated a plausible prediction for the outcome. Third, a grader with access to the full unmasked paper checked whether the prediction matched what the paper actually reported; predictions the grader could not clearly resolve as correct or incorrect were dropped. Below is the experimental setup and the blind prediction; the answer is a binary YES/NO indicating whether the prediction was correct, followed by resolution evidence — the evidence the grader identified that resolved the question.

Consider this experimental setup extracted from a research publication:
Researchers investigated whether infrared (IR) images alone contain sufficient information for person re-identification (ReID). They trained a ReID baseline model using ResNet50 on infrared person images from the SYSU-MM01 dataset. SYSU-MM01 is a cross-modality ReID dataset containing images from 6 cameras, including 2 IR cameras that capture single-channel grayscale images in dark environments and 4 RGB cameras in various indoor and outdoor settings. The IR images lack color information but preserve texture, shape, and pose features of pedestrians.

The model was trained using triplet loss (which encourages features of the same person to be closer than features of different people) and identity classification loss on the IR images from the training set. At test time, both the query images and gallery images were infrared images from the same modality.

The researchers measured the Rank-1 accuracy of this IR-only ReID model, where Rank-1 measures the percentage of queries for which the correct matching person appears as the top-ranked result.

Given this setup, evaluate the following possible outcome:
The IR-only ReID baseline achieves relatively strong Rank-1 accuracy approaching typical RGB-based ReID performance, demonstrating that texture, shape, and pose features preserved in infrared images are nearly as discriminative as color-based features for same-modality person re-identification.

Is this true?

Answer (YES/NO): YES